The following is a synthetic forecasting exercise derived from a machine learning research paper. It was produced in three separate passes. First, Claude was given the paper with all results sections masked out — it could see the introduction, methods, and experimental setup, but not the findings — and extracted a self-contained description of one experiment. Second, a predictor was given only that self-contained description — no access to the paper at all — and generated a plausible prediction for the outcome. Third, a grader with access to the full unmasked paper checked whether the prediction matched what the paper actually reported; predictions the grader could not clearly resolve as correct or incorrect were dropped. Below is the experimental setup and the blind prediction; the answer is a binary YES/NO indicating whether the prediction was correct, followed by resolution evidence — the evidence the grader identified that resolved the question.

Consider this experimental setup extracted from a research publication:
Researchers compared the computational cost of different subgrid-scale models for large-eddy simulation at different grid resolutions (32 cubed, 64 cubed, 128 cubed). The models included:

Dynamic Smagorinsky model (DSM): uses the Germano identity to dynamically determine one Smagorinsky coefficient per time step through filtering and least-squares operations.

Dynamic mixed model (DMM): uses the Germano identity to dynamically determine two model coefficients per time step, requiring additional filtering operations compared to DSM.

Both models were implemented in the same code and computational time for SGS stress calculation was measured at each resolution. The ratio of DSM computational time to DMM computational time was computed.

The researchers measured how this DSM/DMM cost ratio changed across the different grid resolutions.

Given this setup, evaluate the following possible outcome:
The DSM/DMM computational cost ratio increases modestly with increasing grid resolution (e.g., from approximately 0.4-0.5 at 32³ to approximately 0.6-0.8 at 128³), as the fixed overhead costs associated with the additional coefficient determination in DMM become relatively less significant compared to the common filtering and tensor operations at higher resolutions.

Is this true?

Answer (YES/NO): NO